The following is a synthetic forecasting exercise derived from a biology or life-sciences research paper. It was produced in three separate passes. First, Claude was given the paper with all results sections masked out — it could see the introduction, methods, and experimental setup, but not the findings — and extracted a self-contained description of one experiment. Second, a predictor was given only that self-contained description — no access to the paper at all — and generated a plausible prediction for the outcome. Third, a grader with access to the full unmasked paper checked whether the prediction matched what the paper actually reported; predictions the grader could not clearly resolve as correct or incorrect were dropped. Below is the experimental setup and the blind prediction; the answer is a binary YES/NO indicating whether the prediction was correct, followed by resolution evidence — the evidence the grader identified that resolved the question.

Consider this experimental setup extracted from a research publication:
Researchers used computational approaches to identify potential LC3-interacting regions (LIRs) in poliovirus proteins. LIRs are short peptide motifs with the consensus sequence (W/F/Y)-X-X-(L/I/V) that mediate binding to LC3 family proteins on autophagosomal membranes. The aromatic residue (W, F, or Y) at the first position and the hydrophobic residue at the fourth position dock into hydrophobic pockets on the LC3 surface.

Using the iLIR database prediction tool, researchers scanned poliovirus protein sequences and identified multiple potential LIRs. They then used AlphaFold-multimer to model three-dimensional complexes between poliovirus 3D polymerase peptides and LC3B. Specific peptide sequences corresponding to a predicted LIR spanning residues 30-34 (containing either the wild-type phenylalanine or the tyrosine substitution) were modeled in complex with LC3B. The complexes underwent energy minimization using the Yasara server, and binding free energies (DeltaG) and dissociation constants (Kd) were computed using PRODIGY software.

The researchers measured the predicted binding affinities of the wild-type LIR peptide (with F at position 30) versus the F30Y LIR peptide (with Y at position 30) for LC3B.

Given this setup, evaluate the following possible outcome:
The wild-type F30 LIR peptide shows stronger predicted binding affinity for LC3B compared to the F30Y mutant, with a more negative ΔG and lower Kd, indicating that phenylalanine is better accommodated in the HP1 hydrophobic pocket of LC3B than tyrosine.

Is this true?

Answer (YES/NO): NO